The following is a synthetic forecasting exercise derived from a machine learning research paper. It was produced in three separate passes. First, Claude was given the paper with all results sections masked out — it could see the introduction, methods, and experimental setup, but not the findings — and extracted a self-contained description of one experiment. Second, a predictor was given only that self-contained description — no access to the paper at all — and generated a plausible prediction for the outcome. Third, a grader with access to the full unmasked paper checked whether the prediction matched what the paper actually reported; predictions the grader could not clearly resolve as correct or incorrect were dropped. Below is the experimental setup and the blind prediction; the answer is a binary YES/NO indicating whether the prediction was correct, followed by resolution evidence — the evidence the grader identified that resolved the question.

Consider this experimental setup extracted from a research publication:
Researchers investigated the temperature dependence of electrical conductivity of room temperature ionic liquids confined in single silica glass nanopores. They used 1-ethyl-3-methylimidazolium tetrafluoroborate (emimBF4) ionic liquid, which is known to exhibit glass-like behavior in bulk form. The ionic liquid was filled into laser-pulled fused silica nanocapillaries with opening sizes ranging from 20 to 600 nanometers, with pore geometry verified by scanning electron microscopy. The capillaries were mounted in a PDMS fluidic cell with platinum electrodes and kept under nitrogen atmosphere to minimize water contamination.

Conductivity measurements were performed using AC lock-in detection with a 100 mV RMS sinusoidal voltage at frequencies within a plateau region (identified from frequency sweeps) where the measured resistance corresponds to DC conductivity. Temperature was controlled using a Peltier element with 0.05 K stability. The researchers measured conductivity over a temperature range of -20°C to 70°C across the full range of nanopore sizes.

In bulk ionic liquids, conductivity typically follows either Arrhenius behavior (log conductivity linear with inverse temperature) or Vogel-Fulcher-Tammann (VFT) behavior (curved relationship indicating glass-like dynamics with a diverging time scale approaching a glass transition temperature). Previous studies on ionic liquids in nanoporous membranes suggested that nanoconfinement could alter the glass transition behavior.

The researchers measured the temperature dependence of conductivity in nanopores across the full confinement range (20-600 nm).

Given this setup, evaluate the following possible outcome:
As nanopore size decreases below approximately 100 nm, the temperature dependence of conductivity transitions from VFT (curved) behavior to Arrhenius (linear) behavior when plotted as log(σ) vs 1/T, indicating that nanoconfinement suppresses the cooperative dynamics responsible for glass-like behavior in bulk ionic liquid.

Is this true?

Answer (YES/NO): NO